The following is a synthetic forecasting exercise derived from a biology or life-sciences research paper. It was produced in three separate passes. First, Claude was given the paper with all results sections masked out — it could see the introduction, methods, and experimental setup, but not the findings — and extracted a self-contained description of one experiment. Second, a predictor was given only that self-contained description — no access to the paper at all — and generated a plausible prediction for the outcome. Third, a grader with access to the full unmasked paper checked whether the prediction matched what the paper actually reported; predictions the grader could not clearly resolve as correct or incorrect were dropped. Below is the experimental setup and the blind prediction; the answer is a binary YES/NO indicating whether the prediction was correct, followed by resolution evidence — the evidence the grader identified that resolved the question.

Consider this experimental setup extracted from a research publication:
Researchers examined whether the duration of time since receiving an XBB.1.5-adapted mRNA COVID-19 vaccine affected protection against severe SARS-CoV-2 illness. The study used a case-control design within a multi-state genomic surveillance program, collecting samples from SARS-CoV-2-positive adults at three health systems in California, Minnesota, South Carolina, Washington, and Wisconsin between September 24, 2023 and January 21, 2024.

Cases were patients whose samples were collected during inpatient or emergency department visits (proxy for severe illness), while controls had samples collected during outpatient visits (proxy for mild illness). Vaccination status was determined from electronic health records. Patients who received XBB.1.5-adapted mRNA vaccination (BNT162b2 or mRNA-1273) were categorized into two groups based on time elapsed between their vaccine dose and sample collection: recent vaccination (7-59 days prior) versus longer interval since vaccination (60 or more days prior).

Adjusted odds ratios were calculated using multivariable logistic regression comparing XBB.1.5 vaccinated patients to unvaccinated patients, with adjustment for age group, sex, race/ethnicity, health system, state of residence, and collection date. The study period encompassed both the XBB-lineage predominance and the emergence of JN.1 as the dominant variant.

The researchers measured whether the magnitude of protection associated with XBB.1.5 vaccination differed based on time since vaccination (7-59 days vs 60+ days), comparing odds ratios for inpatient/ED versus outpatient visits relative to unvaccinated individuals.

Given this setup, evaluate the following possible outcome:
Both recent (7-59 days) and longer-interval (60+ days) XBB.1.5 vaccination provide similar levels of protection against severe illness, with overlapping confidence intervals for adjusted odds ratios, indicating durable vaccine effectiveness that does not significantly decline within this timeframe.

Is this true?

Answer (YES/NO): YES